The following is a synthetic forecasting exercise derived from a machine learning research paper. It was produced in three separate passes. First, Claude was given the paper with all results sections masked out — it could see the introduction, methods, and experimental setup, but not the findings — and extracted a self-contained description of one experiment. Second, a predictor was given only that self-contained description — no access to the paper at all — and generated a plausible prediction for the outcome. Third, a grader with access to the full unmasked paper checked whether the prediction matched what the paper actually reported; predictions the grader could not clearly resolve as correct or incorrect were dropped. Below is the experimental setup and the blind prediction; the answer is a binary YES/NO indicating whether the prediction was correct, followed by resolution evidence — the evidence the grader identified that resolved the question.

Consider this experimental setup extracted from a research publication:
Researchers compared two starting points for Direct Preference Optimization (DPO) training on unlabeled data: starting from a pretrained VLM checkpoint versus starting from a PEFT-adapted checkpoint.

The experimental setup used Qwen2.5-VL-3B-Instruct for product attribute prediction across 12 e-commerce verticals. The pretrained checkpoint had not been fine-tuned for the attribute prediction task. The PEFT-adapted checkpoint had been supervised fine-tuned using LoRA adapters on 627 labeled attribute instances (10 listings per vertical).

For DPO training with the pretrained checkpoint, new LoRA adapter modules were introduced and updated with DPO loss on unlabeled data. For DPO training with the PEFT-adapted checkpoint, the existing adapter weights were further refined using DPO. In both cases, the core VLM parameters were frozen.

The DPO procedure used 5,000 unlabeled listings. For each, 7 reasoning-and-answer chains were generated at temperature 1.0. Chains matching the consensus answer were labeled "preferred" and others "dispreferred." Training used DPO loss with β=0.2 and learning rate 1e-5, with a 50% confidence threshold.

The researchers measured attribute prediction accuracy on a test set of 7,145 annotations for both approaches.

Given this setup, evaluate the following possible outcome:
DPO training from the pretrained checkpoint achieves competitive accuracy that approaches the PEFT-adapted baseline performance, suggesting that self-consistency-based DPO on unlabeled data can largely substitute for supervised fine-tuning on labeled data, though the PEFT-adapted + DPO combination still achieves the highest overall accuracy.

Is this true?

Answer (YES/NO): NO